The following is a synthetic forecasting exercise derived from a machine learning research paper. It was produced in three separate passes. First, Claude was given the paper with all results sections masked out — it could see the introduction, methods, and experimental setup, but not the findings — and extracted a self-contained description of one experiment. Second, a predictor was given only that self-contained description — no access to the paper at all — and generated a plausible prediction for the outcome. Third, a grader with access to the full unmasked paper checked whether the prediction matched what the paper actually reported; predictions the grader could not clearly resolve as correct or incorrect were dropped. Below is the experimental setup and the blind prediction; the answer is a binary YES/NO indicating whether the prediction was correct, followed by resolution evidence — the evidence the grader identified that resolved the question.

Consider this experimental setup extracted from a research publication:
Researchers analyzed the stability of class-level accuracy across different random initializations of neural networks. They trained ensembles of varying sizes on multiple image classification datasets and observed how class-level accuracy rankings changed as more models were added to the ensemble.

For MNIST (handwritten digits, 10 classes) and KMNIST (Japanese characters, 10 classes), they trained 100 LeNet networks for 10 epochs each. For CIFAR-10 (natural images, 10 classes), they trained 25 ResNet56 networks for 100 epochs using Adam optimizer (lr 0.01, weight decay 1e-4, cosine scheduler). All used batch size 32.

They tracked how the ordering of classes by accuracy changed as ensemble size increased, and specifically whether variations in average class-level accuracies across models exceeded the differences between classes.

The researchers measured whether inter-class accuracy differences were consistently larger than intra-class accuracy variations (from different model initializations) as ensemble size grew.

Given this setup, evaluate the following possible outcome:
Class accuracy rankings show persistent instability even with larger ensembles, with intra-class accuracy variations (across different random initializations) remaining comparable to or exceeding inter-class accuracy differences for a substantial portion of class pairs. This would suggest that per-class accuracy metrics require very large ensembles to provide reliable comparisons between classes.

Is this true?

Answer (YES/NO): NO